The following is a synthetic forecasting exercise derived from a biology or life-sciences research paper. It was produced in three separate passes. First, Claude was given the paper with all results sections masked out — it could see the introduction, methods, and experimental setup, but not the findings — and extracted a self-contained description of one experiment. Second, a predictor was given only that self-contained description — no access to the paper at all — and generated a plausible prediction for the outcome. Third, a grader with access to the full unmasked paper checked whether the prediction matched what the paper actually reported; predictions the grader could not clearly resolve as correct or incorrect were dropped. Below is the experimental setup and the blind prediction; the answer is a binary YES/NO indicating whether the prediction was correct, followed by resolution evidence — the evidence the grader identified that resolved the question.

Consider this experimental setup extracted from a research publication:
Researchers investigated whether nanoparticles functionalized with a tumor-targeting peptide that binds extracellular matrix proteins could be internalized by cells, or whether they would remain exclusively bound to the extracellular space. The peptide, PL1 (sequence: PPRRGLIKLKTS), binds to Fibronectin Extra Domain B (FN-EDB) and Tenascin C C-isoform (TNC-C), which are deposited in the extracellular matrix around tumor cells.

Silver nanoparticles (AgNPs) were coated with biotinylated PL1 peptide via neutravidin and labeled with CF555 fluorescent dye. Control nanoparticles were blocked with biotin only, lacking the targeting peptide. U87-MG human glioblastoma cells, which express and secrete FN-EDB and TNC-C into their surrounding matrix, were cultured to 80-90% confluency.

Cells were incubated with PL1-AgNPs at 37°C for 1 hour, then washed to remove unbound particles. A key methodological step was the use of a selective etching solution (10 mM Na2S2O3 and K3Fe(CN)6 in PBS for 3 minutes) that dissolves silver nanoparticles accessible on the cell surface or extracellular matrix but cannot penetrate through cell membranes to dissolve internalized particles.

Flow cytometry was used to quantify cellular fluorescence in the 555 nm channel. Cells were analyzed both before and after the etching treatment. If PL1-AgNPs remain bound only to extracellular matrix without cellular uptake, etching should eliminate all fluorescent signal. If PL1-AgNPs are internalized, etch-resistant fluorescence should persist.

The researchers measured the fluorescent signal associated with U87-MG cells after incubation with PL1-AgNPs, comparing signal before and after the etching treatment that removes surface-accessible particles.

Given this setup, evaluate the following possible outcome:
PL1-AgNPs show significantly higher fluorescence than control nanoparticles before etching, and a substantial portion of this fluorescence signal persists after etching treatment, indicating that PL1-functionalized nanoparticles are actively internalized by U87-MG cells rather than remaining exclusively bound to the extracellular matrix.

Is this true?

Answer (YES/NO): YES